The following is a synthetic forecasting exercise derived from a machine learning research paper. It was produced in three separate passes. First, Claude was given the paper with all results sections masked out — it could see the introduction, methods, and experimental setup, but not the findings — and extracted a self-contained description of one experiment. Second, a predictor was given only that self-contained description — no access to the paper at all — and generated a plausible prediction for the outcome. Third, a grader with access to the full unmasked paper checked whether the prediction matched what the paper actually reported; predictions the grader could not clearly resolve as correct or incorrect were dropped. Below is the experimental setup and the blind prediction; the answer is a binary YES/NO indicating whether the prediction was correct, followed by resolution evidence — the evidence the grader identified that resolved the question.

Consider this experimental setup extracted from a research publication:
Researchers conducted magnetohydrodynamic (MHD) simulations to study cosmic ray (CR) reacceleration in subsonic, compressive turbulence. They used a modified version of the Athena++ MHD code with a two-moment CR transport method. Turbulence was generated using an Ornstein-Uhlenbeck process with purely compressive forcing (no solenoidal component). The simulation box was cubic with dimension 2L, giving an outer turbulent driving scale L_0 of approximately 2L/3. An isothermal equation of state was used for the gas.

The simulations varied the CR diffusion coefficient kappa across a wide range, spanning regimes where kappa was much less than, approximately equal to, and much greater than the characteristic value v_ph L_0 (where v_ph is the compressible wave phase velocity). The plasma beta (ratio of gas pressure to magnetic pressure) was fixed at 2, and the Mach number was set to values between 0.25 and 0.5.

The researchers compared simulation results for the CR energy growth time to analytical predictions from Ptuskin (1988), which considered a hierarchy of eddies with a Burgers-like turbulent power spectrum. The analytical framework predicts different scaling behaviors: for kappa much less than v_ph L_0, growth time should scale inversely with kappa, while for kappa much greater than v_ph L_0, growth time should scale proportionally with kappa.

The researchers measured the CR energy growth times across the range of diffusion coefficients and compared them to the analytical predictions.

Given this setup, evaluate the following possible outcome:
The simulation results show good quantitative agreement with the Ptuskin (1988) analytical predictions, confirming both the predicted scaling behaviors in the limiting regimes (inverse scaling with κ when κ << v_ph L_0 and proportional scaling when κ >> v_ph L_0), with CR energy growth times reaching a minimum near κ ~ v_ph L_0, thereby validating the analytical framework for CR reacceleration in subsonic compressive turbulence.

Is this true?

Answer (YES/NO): YES